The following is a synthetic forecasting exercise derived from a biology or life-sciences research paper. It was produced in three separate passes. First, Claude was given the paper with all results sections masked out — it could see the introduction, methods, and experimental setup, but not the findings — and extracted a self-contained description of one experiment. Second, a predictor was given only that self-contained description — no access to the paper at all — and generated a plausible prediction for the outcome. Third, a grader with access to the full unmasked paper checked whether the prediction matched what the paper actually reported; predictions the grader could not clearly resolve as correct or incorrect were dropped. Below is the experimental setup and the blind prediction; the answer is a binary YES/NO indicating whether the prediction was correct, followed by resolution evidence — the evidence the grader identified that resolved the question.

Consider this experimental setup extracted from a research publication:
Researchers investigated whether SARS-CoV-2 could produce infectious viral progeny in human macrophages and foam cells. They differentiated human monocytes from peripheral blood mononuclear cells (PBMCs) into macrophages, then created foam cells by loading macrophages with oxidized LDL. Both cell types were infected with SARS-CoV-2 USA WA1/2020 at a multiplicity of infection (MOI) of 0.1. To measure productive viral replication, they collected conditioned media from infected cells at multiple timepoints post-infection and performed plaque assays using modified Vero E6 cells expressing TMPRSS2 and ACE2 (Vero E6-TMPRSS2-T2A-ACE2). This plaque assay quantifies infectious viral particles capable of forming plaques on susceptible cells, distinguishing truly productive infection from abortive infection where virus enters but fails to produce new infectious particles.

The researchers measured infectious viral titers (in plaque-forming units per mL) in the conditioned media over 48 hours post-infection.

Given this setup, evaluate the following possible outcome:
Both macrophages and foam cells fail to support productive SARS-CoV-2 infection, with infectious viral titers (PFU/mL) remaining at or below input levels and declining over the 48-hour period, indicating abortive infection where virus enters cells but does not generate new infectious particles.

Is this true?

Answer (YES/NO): YES